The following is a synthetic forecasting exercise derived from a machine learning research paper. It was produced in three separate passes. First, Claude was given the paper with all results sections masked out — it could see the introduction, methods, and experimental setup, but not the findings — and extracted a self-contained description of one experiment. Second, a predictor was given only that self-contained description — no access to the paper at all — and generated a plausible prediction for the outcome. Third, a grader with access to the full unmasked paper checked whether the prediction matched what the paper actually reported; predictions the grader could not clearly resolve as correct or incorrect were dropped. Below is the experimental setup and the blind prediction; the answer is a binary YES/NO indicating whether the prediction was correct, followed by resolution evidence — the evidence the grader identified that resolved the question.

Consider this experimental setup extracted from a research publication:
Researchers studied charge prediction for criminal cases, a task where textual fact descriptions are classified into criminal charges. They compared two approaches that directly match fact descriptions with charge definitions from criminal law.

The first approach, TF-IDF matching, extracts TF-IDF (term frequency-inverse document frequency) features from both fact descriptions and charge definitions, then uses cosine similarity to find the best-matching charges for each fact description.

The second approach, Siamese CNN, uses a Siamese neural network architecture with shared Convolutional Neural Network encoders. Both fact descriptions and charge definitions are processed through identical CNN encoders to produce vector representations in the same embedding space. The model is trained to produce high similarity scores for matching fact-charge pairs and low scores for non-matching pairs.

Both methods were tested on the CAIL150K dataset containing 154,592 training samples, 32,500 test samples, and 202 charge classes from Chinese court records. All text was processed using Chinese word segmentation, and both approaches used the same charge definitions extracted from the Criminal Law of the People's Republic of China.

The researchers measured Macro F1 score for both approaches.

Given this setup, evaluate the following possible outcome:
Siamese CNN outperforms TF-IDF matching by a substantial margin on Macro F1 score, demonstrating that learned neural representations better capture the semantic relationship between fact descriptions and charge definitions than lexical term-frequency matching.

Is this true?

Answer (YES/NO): YES